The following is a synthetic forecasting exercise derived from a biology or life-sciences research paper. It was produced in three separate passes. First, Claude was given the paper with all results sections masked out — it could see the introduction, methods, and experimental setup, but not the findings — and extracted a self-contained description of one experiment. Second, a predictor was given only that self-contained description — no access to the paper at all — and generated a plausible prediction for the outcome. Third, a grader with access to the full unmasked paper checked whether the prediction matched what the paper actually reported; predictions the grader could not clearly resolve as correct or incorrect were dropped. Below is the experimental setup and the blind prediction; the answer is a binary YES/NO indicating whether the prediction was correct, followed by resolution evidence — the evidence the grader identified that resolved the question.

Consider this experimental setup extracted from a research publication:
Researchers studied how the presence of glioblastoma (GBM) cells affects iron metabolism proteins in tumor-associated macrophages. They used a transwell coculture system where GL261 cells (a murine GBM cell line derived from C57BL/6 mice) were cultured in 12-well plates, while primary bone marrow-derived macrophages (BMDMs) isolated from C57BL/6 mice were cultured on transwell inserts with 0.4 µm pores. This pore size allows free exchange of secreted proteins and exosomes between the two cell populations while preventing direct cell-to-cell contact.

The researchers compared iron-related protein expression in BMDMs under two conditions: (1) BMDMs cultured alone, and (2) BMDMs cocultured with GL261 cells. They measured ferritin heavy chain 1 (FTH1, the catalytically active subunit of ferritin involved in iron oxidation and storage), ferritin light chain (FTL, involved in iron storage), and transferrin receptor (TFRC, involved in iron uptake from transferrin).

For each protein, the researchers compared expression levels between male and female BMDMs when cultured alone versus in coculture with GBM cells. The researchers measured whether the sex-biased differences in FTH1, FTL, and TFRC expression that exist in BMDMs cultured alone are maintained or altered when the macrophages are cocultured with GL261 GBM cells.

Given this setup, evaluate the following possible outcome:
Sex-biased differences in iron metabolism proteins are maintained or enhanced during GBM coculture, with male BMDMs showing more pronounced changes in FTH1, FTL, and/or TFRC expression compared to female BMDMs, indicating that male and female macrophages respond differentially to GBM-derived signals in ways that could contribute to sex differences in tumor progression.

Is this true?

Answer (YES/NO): NO